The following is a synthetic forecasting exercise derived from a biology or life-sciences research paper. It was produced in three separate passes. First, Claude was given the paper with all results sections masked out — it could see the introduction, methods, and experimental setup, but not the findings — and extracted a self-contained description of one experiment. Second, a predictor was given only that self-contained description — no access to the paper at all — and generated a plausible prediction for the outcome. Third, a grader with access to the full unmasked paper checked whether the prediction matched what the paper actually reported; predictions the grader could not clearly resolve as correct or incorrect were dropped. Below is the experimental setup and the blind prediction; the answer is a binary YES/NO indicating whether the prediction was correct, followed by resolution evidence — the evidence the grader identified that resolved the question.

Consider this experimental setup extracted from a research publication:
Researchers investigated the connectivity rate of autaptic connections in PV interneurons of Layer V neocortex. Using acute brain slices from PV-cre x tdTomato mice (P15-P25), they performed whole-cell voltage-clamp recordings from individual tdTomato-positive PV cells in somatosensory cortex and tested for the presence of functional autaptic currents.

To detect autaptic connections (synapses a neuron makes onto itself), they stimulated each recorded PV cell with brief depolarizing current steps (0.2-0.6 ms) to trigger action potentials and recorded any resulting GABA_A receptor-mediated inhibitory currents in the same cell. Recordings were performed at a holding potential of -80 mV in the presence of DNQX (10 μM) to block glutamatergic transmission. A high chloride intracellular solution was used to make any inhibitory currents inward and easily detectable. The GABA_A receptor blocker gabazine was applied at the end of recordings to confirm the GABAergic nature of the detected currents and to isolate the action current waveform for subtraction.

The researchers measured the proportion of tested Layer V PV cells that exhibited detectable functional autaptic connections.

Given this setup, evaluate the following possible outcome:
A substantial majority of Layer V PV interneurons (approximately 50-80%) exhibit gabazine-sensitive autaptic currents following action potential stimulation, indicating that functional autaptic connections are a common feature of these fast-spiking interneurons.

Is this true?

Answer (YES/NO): YES